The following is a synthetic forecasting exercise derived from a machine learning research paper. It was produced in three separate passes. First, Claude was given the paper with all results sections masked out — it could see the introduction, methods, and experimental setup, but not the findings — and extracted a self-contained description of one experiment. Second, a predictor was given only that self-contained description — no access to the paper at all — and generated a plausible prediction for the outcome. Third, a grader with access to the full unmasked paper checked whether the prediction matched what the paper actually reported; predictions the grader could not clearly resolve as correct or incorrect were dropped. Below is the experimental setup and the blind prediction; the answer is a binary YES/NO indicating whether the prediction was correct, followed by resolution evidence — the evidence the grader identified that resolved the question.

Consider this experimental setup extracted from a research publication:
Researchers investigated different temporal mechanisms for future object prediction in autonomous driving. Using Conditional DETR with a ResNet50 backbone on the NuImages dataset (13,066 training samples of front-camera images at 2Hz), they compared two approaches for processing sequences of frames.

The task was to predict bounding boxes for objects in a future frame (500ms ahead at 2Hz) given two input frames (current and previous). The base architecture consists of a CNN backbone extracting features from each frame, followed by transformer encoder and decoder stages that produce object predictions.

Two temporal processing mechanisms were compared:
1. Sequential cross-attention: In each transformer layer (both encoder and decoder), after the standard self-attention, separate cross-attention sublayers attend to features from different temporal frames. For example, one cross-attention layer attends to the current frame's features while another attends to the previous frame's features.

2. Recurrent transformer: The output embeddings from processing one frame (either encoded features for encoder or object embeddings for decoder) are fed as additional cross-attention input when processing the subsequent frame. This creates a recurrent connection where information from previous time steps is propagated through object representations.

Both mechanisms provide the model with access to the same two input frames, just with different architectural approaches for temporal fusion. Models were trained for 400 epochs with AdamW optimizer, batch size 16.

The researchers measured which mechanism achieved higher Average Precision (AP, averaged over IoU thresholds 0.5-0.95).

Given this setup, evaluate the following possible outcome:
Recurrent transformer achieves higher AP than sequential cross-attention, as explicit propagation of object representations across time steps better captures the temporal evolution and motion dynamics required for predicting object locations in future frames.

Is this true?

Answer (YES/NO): NO